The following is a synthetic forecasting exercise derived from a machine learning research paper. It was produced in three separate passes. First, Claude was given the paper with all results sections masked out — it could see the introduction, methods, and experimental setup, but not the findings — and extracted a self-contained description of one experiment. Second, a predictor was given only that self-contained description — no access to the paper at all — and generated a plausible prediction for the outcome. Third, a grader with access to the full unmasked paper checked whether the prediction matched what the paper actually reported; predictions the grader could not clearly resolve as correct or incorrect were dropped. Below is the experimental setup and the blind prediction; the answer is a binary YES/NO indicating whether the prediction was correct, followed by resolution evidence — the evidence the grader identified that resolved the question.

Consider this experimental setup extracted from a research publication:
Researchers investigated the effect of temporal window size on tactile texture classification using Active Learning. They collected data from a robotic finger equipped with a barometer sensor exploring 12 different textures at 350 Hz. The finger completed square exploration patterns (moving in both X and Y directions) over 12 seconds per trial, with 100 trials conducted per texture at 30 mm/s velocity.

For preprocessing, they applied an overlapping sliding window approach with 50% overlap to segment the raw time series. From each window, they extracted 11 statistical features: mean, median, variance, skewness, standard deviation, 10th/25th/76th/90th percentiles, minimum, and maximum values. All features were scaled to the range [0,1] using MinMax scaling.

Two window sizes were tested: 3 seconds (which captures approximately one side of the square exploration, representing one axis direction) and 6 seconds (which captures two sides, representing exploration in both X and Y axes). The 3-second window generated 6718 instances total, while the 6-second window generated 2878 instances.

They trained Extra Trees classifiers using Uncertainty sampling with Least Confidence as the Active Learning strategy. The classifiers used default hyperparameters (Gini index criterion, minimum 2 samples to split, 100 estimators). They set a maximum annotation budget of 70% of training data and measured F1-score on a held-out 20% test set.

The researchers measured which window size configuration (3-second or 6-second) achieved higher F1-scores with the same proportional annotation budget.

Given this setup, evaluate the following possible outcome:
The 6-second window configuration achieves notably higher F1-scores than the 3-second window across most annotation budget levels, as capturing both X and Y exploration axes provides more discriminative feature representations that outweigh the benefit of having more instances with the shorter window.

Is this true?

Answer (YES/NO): YES